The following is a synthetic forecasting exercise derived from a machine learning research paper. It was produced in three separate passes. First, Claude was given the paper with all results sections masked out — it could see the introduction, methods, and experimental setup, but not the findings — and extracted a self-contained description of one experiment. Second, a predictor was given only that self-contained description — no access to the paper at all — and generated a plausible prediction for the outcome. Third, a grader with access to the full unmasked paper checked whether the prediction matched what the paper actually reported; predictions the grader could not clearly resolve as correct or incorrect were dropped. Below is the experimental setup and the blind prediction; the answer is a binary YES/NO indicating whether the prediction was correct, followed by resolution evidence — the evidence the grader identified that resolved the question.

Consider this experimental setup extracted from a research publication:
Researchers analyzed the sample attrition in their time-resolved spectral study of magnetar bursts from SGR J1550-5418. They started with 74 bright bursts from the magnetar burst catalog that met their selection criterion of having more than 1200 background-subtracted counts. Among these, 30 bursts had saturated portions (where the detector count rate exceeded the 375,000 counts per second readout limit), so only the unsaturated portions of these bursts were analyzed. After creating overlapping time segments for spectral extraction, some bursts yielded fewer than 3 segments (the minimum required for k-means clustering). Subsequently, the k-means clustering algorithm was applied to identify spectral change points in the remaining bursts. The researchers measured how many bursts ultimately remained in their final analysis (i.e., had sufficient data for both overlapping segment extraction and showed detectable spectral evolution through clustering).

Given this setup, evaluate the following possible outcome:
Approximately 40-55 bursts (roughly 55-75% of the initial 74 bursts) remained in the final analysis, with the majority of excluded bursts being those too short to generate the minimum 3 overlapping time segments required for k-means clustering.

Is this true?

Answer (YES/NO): YES